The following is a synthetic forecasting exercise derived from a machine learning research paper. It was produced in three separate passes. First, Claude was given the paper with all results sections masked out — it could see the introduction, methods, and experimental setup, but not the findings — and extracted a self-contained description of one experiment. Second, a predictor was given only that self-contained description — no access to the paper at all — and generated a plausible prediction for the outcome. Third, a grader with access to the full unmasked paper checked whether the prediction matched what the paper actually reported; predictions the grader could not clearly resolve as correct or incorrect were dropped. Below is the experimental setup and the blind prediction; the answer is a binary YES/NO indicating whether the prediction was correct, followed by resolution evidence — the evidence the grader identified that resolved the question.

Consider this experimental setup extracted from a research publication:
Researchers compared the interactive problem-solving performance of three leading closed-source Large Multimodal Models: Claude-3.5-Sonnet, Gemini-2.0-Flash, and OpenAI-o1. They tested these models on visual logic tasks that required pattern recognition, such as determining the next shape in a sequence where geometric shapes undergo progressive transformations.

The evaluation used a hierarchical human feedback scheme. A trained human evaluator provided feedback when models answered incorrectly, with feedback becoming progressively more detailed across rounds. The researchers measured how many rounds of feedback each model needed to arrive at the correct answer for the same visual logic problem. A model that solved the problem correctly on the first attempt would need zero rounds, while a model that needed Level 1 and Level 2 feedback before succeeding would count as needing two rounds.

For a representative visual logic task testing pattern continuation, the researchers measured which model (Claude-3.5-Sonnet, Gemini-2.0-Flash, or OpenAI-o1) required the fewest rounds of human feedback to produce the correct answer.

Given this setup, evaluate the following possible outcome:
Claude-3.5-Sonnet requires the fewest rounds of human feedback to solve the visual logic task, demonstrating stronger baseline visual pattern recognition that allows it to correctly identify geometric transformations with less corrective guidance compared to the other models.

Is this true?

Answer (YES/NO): YES